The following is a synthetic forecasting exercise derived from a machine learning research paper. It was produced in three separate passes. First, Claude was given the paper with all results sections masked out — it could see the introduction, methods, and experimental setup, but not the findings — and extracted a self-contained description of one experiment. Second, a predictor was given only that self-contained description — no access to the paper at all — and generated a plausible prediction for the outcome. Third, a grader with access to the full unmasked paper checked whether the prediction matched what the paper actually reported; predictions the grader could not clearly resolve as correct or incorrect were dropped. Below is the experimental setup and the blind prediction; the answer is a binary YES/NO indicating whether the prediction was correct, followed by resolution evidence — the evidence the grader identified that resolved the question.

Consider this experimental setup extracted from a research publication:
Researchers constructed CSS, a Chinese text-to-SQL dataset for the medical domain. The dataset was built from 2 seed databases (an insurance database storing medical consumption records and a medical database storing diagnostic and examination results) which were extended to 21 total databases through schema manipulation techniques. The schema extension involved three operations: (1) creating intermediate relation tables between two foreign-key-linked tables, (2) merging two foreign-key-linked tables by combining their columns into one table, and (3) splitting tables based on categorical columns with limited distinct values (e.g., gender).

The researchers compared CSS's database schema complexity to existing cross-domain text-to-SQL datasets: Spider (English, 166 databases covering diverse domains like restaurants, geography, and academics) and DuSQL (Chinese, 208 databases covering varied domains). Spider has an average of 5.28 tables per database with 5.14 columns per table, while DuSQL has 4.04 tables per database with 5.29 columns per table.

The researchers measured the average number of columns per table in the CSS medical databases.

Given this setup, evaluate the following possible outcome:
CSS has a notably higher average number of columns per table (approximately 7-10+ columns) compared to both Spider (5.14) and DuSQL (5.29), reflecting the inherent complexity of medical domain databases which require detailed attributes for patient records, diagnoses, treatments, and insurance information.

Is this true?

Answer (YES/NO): NO